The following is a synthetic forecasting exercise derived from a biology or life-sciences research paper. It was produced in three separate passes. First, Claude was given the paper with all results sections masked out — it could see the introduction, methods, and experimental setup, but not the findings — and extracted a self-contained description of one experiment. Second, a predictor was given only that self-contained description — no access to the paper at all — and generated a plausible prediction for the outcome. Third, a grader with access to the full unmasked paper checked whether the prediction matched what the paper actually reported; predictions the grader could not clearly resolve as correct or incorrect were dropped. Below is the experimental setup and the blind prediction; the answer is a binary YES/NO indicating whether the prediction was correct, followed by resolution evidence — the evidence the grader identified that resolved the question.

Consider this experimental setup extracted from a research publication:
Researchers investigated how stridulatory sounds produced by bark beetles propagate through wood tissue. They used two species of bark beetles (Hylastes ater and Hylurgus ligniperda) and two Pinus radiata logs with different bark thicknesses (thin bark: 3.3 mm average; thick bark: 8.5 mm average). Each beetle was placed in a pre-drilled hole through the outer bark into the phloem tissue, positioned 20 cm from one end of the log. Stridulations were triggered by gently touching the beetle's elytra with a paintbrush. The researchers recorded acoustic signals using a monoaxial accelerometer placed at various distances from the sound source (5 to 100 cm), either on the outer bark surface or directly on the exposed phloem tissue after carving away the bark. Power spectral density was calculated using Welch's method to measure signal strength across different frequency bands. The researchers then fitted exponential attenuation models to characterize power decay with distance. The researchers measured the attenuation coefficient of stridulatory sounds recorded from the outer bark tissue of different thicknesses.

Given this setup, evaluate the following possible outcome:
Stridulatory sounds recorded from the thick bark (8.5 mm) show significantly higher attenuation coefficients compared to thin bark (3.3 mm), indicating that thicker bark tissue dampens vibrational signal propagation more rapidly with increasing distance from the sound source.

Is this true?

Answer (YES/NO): YES